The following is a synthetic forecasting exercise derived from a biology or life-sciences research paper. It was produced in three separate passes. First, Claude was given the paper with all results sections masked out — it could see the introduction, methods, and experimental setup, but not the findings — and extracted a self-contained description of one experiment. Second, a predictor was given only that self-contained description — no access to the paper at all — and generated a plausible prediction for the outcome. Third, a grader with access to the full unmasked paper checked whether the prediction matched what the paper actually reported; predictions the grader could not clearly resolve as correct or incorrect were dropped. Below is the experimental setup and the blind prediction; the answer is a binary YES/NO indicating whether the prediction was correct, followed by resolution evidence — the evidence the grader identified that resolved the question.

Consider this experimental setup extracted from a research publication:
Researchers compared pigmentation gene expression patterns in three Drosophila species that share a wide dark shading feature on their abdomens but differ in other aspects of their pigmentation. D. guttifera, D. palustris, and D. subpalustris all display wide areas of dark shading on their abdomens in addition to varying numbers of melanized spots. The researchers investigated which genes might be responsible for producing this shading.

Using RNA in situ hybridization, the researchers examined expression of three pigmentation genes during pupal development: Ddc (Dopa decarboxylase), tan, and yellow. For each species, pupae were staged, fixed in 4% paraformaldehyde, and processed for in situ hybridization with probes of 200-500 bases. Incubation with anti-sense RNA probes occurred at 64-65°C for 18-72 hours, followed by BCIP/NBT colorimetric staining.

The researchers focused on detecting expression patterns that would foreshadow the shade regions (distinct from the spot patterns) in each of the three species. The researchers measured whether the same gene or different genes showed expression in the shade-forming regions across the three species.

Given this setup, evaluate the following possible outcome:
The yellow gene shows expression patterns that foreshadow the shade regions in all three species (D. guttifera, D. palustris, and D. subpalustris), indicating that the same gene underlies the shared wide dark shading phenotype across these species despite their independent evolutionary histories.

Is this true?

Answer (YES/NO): NO